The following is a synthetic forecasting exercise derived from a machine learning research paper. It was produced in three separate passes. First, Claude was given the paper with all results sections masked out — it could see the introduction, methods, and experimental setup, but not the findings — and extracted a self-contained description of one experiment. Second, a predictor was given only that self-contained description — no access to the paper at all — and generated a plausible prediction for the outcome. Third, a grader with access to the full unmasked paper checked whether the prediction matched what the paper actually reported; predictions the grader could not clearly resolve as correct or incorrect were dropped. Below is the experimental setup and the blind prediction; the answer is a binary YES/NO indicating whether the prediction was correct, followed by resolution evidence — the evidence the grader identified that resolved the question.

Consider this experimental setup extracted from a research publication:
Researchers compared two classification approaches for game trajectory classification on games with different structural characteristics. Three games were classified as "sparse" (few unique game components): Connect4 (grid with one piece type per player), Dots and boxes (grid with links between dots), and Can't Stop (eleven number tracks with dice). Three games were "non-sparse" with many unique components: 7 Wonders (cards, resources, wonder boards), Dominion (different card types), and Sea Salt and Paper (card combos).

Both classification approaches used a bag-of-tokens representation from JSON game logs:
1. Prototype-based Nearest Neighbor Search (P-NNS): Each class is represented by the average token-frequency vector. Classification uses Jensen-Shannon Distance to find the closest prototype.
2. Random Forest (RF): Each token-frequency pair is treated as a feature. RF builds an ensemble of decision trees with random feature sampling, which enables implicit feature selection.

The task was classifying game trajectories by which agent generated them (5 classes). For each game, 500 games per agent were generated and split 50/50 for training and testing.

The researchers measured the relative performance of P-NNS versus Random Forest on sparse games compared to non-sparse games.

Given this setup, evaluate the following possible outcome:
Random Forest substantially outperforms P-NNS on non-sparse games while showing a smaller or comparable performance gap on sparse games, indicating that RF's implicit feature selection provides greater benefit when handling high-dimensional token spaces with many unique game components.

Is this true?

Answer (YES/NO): NO